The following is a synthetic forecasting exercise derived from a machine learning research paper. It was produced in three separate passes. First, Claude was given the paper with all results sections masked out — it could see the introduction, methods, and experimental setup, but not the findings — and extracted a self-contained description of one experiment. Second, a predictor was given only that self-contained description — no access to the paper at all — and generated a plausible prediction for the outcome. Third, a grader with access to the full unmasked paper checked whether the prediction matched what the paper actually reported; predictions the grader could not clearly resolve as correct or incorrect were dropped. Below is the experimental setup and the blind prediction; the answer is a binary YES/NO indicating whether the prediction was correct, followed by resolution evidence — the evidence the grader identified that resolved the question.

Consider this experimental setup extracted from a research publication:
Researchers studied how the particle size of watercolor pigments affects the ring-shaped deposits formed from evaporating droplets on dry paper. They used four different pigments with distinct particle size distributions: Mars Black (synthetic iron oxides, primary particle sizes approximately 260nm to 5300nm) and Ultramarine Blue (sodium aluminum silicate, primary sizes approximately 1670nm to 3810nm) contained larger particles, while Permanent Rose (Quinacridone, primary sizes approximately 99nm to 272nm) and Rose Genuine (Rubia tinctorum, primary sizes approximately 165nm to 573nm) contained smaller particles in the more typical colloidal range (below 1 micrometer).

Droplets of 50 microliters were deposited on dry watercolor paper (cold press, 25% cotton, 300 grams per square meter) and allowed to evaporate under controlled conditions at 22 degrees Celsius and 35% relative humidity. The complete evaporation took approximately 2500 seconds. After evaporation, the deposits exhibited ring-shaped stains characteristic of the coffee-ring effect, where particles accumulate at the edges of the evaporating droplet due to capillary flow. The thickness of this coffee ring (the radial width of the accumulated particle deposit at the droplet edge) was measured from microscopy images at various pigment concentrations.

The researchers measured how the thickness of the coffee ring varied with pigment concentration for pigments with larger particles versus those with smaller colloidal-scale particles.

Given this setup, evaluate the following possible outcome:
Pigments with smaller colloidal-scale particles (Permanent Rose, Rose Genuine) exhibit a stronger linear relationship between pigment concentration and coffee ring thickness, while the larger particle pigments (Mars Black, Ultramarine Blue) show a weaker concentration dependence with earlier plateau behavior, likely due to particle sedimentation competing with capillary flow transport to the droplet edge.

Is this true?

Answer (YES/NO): NO